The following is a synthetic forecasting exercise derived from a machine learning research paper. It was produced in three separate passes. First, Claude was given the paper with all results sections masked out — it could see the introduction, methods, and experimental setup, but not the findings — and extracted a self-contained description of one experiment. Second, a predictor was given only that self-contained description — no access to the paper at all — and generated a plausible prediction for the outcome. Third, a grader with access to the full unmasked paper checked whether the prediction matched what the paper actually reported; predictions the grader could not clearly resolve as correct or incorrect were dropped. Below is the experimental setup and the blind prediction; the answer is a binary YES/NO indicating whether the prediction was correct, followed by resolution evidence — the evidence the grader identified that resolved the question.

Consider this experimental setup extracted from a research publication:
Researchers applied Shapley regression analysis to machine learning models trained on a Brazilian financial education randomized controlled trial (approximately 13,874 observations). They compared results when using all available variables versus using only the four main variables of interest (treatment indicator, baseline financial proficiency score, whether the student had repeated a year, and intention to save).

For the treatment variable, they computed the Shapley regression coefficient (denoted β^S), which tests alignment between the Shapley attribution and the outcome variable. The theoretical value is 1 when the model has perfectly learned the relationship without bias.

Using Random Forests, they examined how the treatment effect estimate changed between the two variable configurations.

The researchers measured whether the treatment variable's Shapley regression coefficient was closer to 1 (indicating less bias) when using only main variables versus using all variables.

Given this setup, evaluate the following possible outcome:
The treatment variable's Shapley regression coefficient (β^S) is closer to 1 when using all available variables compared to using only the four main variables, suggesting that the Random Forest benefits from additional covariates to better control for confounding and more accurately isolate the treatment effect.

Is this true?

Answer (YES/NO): NO